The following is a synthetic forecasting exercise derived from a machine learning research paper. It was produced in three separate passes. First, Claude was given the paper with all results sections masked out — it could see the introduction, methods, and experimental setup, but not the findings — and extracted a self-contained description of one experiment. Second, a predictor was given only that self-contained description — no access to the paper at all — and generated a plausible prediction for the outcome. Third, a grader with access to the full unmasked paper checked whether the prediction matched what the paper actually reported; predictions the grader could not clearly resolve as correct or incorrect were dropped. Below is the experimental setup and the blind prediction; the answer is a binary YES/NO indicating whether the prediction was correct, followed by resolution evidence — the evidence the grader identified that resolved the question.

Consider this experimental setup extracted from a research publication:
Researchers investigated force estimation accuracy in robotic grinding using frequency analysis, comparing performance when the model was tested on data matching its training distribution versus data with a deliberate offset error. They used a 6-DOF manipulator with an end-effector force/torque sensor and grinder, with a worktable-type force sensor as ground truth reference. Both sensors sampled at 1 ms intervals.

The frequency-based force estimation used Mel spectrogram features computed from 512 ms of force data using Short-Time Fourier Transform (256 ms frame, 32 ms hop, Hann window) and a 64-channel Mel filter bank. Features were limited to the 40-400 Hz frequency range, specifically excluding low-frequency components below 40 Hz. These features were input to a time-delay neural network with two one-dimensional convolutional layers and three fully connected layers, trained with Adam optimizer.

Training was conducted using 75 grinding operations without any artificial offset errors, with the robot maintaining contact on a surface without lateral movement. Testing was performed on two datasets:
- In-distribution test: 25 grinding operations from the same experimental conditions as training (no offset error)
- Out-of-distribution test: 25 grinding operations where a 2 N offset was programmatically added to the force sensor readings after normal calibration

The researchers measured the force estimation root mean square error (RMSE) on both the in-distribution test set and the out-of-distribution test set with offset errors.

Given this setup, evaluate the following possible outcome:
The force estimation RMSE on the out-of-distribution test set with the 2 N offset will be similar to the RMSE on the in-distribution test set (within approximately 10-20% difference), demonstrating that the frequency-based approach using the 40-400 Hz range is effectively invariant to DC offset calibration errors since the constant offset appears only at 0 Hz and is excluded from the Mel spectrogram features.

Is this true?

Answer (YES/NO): NO